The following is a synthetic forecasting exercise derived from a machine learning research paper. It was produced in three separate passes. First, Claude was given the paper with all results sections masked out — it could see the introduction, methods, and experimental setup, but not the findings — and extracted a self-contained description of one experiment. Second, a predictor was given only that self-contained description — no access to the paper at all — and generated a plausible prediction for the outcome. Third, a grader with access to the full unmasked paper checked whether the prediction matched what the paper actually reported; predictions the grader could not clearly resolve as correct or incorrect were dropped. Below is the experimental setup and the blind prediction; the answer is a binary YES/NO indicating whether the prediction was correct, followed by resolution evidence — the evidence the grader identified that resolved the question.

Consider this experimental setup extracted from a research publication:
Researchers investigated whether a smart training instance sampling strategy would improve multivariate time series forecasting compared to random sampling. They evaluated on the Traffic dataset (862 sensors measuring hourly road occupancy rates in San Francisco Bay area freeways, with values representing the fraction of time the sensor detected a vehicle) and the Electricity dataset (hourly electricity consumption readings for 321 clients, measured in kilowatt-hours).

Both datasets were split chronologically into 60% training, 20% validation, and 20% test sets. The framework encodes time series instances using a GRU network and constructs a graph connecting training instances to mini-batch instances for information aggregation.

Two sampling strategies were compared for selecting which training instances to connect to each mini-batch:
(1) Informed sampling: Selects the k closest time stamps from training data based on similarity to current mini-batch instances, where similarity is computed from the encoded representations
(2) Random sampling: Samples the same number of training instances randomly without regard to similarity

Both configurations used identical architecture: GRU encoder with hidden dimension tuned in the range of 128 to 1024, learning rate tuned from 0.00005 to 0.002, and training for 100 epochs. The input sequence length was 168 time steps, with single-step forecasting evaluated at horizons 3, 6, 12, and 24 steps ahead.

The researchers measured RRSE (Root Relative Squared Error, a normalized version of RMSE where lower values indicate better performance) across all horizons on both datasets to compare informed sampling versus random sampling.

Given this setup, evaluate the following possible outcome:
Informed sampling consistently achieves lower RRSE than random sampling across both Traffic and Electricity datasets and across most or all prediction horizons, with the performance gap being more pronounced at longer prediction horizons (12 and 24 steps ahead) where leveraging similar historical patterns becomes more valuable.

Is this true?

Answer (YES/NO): NO